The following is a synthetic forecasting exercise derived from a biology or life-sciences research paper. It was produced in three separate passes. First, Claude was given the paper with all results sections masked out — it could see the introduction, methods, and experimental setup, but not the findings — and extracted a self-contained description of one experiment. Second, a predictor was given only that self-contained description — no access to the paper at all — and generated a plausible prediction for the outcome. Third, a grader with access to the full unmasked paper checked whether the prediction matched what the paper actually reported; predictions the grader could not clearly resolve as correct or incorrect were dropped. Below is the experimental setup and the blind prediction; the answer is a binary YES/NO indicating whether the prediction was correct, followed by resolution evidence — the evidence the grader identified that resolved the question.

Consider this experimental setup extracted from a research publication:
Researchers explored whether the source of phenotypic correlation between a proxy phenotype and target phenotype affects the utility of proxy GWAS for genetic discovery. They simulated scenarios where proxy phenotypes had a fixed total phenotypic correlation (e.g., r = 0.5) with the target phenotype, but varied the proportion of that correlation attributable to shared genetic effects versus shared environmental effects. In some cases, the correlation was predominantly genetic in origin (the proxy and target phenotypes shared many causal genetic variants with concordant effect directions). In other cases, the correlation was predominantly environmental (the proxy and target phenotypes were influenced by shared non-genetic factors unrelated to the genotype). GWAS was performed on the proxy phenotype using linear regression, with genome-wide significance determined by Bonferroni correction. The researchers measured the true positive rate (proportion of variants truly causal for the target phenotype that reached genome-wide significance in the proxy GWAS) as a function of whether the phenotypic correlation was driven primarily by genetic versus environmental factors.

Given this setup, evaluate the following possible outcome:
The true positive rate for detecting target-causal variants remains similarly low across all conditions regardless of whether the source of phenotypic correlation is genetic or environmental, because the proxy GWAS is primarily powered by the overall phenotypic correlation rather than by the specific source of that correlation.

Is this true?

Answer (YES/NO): NO